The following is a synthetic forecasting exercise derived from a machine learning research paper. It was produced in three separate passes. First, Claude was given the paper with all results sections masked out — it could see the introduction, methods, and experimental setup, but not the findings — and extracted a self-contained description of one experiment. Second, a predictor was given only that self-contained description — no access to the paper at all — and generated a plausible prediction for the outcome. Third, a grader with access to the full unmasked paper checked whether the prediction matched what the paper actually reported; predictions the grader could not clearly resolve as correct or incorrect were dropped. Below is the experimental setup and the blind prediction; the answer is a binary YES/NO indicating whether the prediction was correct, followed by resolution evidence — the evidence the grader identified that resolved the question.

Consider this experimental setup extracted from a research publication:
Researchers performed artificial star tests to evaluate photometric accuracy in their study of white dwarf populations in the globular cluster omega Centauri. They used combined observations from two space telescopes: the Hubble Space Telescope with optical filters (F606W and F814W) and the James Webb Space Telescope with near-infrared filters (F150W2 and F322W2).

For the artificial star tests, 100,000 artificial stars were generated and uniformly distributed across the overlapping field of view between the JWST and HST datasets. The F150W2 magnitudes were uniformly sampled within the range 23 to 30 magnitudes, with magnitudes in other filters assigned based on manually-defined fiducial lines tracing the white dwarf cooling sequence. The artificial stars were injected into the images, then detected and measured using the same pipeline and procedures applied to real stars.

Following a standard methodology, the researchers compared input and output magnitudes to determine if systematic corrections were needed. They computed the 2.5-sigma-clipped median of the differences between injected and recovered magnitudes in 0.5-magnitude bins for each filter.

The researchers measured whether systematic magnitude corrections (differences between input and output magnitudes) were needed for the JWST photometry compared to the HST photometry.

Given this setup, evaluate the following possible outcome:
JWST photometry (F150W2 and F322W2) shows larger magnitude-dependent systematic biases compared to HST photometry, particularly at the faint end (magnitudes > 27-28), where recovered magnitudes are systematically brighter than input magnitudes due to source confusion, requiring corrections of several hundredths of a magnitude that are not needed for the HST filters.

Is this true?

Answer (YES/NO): NO